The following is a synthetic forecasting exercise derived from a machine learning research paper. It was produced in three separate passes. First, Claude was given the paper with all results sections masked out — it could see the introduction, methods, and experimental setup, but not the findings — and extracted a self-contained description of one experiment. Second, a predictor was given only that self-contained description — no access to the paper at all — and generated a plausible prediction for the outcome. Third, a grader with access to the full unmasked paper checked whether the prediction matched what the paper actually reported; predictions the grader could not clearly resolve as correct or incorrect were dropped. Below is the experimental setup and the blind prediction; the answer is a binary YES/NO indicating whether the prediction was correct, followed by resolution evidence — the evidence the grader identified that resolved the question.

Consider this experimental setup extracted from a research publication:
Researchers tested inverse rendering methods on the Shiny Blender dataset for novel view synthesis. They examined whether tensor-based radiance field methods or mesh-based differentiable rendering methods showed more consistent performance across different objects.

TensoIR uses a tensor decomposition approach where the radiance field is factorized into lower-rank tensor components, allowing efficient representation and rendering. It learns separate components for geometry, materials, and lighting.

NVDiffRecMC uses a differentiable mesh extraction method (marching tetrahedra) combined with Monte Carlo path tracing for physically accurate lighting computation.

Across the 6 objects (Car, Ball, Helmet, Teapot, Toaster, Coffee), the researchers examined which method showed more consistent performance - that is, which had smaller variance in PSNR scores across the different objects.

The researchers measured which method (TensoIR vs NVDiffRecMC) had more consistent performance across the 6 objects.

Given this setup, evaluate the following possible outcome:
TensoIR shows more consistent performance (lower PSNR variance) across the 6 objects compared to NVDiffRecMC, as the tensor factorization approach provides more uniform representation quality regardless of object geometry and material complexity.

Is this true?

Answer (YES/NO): NO